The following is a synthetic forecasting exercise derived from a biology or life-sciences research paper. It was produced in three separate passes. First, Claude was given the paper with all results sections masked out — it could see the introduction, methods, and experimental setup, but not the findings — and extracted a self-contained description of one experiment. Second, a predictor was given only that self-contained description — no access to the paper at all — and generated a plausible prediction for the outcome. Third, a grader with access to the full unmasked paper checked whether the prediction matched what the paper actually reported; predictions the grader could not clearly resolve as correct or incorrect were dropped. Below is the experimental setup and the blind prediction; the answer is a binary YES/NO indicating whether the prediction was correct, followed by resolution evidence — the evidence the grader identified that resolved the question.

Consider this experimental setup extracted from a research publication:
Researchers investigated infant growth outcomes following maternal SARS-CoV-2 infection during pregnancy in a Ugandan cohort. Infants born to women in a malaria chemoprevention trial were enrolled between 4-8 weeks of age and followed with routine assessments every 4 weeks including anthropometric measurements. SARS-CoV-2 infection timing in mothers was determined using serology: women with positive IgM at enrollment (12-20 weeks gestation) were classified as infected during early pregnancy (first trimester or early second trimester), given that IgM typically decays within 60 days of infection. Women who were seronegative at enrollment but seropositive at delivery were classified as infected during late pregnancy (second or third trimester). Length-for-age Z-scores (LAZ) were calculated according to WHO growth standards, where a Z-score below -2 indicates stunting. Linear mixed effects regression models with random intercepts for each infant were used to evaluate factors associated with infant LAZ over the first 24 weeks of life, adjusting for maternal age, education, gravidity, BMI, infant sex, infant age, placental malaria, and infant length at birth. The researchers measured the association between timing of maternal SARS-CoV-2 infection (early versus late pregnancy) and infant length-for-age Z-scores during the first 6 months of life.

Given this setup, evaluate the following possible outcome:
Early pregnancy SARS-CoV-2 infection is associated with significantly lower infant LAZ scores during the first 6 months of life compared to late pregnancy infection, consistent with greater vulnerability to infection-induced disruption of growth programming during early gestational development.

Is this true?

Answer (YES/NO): YES